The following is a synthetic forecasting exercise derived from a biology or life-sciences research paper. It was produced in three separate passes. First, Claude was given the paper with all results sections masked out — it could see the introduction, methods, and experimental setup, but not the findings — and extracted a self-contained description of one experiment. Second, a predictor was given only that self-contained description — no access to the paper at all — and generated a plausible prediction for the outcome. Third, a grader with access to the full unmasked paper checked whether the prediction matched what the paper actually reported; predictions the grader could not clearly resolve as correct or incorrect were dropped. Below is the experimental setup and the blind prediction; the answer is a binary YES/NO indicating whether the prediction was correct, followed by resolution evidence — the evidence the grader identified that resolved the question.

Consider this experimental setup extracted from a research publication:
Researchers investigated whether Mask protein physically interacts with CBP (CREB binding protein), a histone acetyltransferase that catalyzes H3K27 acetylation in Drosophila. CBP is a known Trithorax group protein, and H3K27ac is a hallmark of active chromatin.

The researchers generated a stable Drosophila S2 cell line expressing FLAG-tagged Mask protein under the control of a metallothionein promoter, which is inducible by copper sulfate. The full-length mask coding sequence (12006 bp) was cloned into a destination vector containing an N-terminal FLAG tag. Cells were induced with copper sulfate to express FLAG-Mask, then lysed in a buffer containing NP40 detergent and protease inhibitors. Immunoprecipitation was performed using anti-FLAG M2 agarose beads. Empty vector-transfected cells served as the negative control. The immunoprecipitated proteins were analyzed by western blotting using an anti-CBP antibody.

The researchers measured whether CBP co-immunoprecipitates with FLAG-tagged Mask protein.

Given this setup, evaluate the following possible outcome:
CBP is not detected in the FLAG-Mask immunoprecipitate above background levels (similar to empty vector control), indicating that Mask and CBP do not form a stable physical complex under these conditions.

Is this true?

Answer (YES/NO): NO